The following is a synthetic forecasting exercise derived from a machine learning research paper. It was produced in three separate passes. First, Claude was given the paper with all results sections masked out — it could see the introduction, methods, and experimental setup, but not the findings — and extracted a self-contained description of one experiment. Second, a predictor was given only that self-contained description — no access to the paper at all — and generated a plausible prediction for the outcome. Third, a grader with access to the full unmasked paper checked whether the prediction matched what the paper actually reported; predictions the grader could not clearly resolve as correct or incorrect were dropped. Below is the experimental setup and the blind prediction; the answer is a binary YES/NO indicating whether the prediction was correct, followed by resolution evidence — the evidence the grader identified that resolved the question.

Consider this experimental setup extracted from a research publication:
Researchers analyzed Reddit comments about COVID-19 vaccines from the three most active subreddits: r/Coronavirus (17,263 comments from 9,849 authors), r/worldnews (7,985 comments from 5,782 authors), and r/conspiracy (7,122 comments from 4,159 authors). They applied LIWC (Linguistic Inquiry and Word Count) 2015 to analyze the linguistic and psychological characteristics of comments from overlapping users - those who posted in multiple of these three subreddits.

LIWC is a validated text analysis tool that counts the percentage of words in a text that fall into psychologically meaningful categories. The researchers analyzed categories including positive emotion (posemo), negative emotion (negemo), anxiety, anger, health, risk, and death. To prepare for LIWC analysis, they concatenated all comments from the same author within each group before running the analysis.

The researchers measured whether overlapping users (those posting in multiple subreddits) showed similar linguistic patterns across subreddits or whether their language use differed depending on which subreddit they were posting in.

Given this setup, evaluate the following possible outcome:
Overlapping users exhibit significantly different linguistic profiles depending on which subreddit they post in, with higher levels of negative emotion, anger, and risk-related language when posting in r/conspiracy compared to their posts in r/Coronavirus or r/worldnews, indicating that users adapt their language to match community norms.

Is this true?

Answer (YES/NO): NO